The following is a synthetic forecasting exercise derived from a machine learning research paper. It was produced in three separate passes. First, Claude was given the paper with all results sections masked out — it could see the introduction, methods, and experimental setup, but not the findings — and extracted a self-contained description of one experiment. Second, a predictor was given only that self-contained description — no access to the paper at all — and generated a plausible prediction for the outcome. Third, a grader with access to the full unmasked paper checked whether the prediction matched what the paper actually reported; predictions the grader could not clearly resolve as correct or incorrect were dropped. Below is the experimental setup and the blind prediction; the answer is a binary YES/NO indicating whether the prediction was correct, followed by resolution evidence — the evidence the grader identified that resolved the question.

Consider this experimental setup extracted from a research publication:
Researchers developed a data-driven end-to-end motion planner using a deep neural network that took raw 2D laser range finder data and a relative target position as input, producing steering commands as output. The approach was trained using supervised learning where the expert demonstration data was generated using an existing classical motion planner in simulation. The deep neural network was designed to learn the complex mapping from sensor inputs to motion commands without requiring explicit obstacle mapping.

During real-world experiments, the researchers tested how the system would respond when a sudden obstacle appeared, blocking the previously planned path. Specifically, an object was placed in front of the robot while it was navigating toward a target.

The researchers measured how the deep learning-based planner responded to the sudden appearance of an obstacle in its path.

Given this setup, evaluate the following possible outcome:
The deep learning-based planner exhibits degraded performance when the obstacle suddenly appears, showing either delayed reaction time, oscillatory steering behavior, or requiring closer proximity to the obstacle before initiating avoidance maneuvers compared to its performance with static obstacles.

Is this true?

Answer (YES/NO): NO